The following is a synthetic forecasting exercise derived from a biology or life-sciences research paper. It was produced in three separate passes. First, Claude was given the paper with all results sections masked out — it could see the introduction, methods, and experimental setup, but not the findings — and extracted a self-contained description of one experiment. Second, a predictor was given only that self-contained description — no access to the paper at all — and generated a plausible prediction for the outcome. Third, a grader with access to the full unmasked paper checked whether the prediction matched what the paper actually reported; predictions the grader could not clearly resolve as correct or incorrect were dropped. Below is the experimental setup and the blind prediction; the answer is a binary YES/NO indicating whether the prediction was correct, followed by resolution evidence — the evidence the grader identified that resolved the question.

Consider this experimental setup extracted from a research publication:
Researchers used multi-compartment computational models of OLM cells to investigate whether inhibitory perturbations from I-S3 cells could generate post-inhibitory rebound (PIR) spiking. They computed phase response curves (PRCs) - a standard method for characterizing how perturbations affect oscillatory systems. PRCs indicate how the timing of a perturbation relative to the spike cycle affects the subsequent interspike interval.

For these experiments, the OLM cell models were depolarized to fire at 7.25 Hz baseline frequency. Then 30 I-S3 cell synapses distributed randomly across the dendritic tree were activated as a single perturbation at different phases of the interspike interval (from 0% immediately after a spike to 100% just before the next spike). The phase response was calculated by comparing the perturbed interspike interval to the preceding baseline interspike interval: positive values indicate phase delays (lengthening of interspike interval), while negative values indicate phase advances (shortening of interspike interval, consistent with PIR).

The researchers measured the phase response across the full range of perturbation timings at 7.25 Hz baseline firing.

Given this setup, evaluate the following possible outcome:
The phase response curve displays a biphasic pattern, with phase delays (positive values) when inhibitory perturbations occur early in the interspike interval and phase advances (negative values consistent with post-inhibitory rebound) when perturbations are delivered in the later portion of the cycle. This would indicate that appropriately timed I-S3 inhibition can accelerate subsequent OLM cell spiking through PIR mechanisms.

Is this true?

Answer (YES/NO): NO